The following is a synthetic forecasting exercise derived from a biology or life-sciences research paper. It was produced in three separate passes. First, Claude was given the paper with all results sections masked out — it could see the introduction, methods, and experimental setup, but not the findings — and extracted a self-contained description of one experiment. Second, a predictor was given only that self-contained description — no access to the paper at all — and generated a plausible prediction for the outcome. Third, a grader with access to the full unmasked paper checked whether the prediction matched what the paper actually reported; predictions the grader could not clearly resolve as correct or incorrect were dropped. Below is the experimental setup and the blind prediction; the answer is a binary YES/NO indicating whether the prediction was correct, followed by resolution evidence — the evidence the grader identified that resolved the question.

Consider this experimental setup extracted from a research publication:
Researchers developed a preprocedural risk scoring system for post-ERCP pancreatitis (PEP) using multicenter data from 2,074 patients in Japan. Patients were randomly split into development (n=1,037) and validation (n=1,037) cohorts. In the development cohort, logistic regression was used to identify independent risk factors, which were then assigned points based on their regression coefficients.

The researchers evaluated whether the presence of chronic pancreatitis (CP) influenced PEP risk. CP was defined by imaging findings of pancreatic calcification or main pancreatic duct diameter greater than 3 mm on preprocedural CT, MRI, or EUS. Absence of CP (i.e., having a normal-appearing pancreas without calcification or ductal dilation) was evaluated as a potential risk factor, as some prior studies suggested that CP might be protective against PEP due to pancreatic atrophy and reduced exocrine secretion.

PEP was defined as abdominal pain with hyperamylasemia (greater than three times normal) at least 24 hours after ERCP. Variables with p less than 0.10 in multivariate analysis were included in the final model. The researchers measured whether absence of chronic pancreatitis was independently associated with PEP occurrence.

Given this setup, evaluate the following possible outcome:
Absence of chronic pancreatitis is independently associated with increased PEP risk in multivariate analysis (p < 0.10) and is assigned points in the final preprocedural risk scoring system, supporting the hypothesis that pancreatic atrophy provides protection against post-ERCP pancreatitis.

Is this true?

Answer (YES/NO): NO